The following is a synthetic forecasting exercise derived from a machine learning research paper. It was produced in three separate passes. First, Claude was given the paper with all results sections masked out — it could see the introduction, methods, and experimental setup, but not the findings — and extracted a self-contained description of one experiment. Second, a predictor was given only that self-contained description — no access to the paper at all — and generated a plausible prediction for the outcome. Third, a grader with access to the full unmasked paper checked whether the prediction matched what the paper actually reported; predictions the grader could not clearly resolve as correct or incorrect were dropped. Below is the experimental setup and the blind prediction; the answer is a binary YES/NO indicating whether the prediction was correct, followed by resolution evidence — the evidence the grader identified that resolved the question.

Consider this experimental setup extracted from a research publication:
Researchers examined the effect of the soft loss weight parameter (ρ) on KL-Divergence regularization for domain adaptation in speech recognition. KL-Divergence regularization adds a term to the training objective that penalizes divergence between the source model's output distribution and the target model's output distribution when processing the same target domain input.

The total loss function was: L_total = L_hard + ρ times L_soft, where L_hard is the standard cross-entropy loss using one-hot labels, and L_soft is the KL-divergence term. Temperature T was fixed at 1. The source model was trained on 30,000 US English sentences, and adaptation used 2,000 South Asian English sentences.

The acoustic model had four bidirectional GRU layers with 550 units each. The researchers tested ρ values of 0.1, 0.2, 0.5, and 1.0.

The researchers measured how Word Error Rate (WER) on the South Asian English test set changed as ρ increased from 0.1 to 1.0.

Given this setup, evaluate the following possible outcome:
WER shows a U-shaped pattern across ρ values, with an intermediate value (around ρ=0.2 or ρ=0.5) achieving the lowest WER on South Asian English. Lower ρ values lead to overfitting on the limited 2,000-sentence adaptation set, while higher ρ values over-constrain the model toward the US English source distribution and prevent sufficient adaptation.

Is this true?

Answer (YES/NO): NO